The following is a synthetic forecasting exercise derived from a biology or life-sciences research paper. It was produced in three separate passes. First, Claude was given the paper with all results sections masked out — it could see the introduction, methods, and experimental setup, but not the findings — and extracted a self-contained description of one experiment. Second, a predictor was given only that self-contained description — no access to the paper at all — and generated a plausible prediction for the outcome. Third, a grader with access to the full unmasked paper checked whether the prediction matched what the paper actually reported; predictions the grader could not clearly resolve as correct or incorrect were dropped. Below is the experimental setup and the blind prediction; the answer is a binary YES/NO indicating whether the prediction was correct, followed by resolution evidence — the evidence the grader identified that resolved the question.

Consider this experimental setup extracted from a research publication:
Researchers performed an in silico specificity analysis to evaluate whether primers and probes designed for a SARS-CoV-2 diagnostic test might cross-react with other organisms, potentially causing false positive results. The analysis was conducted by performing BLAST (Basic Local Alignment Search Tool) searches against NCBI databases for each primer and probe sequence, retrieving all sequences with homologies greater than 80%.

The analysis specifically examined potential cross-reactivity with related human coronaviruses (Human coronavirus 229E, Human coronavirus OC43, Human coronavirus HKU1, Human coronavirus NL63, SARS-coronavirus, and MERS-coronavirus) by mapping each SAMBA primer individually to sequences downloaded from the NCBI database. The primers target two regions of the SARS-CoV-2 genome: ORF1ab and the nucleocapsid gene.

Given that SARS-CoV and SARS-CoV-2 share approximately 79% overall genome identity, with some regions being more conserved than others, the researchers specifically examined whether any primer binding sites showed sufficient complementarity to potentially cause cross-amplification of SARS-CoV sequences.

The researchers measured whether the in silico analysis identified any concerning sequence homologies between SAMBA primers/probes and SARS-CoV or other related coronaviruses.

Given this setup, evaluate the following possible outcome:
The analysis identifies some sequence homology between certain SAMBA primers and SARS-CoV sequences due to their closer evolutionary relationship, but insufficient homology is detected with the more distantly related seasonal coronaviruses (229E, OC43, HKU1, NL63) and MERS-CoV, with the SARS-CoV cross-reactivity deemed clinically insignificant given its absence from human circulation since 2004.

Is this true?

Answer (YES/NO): NO